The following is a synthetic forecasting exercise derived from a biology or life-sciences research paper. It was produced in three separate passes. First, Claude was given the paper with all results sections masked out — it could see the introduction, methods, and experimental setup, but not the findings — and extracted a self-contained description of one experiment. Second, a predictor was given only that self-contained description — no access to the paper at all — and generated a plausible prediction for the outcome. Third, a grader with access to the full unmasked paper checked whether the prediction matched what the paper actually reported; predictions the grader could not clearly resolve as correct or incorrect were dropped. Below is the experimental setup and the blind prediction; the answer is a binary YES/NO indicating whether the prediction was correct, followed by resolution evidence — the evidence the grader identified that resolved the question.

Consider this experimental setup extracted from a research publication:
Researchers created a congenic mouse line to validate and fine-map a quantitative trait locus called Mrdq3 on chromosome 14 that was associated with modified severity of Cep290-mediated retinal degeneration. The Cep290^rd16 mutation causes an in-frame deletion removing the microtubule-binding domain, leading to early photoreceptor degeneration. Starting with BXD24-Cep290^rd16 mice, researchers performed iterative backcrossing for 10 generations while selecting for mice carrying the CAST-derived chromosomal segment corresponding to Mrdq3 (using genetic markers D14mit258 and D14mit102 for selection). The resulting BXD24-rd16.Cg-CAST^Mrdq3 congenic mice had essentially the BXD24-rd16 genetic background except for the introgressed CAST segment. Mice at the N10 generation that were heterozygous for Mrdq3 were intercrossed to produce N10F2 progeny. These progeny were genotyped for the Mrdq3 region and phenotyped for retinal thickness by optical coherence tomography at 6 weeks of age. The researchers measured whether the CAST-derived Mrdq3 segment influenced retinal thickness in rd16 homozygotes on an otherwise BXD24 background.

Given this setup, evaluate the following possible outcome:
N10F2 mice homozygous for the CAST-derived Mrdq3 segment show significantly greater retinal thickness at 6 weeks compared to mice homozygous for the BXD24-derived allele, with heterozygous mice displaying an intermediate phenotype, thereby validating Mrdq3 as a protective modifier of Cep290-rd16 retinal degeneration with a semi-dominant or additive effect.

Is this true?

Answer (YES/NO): YES